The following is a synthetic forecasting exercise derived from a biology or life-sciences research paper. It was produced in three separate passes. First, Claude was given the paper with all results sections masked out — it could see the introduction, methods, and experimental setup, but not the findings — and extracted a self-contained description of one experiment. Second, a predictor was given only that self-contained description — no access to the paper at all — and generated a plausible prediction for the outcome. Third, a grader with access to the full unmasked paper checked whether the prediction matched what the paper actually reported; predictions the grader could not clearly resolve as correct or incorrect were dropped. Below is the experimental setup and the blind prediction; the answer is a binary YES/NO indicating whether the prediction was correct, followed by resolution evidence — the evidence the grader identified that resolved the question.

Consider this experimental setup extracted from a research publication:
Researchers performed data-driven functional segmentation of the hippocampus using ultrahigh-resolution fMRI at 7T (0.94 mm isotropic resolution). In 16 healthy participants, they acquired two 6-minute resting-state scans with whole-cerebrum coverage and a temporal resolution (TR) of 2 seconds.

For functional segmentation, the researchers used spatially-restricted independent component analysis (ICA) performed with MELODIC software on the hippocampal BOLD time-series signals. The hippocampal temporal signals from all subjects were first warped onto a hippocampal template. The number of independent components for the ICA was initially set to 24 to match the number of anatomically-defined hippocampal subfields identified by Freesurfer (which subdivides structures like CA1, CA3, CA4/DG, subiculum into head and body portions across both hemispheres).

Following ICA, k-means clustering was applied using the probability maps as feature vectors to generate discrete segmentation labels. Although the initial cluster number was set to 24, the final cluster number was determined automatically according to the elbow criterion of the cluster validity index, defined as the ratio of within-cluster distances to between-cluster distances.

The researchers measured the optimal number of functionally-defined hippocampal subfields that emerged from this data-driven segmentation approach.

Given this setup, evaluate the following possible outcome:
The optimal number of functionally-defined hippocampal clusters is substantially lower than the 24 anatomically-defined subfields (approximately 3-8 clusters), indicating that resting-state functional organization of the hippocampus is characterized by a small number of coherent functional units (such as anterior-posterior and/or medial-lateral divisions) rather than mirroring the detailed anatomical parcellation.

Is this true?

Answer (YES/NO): NO